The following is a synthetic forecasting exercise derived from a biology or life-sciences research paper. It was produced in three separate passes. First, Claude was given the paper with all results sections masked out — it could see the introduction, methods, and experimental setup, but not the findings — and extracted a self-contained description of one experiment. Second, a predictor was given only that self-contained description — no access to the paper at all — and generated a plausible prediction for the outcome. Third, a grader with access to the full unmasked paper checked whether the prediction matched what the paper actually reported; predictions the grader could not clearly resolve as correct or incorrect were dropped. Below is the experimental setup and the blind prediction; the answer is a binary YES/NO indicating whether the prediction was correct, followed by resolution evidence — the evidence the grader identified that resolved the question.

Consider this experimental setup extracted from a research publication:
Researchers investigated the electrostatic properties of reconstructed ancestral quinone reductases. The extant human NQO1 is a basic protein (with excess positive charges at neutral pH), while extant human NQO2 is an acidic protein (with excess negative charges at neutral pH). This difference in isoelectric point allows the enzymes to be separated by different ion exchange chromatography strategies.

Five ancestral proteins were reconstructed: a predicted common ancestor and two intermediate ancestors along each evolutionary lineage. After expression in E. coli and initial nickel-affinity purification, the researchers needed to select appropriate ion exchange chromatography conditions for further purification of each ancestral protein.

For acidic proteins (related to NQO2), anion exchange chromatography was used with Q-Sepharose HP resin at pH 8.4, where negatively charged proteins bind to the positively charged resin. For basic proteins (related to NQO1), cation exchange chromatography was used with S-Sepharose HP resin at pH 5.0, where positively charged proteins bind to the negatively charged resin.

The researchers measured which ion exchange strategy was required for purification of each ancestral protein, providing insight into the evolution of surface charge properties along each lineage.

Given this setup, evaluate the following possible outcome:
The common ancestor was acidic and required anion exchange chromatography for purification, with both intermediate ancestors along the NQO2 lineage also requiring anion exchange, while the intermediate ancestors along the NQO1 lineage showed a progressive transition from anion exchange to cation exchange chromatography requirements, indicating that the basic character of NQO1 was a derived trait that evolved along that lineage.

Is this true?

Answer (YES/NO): NO